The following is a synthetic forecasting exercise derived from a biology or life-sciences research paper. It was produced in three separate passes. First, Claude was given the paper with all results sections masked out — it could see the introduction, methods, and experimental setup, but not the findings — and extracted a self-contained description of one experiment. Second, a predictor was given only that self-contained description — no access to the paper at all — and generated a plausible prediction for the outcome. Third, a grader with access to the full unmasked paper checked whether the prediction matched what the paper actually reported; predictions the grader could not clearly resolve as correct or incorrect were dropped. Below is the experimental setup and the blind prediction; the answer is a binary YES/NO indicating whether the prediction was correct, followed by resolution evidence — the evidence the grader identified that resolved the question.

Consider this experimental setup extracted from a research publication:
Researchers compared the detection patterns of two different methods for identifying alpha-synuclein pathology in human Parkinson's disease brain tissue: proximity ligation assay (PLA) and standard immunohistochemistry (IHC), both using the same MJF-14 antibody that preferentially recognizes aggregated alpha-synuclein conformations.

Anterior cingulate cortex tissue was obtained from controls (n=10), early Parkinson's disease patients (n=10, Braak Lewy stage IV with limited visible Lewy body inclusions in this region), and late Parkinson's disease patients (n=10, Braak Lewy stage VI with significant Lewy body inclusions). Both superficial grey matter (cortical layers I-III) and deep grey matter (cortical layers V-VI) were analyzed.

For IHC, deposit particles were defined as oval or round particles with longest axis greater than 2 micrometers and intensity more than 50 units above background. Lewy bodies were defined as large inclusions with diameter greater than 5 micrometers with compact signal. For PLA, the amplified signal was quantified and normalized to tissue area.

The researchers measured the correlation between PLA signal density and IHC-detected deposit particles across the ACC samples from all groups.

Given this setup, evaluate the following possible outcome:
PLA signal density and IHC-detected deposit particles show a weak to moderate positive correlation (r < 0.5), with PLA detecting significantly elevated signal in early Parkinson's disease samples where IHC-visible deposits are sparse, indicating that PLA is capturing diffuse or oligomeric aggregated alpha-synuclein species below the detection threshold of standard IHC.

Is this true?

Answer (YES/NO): NO